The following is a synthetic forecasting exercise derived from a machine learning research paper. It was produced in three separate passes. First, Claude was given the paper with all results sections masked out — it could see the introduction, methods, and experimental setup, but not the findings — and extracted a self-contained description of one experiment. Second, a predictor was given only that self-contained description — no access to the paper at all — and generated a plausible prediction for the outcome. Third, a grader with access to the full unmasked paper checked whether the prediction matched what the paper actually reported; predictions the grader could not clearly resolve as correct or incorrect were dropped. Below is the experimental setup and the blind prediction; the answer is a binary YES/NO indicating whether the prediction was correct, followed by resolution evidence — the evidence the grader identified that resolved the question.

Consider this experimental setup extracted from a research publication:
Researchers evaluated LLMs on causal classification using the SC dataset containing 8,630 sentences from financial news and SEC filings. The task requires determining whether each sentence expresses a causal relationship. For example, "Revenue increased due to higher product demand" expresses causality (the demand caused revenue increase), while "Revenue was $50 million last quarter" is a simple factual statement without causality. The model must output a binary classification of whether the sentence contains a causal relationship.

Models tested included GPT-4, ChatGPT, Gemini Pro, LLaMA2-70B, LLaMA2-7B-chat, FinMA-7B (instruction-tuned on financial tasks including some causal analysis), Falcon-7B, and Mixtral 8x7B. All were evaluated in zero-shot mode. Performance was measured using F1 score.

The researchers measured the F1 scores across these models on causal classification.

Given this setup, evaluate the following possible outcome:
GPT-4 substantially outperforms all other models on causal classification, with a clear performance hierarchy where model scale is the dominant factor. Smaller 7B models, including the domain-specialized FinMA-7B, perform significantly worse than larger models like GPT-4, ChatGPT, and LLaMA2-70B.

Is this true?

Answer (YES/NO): NO